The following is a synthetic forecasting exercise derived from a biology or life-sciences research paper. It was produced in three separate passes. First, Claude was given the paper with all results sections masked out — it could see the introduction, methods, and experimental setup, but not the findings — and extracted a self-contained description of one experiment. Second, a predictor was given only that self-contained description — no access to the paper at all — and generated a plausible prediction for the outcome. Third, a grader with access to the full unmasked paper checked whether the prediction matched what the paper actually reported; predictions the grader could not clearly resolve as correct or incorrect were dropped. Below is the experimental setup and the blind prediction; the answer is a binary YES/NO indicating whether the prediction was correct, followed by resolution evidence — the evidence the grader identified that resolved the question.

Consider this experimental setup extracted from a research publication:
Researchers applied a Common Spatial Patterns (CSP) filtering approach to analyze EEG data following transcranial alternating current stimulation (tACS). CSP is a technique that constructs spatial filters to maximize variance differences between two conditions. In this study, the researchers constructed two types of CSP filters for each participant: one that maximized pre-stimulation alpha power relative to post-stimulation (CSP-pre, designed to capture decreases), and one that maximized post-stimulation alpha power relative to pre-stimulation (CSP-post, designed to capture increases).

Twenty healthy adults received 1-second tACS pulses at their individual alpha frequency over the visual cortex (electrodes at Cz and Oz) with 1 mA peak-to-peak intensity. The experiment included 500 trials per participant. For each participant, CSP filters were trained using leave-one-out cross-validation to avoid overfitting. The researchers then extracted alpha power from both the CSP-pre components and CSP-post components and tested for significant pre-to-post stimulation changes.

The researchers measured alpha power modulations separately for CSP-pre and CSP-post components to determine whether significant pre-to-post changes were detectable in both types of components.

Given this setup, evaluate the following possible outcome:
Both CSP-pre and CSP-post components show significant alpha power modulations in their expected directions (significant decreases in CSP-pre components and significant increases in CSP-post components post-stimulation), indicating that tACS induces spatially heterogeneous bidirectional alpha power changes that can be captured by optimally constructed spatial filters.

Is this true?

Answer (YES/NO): NO